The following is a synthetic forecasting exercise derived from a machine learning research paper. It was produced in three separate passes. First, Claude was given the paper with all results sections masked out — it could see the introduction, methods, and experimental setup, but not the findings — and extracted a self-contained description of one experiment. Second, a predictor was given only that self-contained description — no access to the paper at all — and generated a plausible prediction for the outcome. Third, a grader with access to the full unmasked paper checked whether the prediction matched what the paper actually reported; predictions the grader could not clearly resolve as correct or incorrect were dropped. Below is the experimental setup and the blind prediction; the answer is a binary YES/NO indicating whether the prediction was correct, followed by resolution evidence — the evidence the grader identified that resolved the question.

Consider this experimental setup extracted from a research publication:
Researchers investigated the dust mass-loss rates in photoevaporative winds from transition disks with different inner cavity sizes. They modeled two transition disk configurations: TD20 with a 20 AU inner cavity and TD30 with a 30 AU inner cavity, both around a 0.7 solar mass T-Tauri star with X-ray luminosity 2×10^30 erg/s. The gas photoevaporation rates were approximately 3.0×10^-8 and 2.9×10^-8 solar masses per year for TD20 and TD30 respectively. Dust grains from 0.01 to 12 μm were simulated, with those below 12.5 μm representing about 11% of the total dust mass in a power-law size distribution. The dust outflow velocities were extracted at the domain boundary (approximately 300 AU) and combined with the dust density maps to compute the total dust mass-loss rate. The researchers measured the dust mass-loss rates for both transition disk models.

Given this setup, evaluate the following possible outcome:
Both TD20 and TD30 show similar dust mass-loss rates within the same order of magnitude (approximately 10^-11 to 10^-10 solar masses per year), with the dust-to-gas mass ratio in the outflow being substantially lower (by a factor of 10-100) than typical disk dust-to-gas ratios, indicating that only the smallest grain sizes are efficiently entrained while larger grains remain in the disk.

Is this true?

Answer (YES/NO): NO